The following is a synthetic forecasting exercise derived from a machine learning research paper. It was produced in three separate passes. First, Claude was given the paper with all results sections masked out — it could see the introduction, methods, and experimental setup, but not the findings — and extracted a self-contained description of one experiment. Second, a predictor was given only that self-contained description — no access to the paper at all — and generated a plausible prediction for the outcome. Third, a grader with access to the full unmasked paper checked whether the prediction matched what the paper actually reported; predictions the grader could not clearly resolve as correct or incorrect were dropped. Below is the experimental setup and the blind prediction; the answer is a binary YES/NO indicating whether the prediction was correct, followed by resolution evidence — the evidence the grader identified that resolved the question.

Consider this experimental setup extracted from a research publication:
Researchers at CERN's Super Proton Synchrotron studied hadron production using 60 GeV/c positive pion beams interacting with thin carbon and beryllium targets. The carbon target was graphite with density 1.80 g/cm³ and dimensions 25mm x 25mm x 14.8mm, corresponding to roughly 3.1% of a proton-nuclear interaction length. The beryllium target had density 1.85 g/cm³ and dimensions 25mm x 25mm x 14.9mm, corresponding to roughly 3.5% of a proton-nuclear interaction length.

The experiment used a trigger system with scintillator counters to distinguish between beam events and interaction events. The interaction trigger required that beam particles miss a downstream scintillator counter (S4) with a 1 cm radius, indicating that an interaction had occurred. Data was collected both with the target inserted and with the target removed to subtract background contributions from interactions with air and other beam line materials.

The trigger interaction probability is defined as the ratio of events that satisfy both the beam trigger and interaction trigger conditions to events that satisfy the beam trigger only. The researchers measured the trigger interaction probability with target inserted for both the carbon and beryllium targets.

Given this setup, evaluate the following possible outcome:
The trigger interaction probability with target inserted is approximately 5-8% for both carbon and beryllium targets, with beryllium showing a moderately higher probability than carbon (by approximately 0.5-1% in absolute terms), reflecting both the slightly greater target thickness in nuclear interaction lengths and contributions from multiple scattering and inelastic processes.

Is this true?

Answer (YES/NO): NO